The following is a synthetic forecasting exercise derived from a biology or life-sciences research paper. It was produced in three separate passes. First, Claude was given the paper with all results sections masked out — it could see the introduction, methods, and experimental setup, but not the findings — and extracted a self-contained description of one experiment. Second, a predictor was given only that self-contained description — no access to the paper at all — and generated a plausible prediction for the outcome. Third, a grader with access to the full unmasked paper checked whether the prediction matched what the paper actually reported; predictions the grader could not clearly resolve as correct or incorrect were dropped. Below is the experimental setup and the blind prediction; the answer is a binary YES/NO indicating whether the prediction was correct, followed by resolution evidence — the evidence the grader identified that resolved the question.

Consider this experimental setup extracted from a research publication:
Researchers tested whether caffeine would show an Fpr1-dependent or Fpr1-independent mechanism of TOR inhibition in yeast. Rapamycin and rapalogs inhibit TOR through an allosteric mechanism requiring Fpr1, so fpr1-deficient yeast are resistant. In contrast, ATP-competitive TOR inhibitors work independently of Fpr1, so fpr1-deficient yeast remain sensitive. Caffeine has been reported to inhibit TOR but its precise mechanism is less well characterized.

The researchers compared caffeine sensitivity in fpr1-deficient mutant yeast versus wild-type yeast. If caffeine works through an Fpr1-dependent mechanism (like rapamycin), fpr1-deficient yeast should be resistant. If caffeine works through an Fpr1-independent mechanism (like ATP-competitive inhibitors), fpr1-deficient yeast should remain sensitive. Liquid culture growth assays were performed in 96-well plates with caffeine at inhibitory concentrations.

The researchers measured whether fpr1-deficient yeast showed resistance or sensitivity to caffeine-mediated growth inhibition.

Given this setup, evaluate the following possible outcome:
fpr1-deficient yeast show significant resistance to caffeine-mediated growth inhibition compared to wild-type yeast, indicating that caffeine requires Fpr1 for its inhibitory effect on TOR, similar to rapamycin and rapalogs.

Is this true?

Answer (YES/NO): NO